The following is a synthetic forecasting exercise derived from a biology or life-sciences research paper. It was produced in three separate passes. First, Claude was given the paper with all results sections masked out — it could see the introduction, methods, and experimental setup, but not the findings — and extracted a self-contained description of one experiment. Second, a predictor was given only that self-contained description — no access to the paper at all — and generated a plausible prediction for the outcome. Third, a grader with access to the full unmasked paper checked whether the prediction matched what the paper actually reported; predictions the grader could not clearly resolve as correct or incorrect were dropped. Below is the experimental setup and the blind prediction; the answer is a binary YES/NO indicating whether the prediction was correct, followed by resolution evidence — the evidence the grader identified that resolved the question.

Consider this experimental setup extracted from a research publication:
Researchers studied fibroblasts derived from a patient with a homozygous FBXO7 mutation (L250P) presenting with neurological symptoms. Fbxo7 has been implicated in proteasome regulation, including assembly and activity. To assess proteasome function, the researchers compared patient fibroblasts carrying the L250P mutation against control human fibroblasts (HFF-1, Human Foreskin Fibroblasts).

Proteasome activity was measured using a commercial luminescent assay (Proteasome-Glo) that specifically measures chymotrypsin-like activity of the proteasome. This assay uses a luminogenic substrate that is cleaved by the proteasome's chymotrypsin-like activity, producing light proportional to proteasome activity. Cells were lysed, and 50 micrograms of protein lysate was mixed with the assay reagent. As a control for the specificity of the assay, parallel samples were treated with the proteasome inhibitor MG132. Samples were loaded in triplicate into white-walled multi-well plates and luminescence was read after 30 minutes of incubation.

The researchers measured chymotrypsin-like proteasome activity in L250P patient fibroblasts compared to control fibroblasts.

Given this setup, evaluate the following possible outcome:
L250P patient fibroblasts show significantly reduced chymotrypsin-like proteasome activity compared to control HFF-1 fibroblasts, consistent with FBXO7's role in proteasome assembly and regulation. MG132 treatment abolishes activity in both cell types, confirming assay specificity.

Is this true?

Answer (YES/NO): YES